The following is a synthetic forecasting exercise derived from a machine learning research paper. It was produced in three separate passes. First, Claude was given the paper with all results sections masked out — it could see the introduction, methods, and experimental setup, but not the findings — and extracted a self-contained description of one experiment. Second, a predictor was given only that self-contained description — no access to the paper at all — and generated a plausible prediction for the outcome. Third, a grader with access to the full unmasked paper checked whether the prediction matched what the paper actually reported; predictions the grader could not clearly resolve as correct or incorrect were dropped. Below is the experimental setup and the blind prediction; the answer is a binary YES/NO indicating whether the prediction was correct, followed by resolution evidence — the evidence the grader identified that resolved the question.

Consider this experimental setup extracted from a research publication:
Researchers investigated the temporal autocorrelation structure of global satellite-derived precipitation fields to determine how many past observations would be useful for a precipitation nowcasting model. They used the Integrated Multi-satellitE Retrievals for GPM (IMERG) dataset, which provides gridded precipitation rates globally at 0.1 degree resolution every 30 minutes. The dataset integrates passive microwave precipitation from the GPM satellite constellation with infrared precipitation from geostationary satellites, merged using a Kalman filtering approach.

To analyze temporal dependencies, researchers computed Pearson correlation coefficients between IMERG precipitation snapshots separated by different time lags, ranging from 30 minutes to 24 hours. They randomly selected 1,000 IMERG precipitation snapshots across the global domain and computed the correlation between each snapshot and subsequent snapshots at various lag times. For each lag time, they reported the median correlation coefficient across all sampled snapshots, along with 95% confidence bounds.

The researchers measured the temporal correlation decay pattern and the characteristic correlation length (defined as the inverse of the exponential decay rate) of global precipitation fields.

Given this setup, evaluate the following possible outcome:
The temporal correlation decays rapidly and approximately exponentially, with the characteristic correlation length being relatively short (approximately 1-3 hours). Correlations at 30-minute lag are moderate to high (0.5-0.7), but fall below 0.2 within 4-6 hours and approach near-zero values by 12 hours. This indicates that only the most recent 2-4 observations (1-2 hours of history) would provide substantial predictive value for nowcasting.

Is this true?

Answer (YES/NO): NO